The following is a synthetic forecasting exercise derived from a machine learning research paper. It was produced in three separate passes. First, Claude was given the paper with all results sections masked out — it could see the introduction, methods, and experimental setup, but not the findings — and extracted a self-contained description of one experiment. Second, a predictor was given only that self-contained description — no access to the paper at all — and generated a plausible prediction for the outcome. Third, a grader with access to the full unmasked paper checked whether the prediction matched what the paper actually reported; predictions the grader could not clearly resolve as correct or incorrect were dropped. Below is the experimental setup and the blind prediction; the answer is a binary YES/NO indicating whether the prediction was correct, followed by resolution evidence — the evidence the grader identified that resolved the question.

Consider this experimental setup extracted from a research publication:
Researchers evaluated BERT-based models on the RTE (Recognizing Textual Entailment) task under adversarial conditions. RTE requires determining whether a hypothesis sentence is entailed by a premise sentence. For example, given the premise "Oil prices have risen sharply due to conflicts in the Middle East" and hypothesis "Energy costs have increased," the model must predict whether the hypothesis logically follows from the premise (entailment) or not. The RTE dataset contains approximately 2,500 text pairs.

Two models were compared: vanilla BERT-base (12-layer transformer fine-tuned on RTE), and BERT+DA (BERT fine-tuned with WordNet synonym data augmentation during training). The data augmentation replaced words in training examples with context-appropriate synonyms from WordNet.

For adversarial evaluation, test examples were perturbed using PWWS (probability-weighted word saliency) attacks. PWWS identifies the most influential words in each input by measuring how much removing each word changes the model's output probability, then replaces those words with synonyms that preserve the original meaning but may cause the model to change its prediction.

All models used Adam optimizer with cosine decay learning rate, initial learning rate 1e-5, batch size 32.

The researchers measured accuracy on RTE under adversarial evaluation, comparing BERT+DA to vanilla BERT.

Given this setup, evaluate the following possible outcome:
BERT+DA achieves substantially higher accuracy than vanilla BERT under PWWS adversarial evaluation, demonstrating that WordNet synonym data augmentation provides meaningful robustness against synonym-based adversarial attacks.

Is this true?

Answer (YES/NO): NO